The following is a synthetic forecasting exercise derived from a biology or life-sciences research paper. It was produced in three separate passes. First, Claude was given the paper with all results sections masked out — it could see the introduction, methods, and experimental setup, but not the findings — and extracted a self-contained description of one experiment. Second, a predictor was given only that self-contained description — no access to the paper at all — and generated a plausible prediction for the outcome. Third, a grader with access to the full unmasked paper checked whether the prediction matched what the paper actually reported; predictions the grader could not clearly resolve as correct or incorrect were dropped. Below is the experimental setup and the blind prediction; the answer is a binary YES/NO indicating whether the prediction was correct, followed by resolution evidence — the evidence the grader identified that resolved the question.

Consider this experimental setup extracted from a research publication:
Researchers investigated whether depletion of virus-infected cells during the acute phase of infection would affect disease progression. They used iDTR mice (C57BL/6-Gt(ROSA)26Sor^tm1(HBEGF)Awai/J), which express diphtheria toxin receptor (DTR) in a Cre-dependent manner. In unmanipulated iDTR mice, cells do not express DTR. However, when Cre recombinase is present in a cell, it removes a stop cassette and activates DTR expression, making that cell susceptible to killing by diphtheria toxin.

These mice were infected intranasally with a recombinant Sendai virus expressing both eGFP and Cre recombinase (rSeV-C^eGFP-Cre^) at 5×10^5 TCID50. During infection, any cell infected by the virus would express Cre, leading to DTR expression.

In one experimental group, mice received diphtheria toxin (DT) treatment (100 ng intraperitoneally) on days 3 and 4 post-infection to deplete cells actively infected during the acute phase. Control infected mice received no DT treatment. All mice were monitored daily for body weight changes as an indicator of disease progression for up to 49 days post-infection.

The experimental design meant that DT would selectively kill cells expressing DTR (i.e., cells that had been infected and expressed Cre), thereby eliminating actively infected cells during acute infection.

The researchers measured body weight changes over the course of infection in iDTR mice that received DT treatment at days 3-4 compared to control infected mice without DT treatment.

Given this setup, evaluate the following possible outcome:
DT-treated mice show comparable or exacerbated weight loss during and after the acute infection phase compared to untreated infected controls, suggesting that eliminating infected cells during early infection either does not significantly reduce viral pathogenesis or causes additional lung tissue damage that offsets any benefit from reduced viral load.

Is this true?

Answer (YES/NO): YES